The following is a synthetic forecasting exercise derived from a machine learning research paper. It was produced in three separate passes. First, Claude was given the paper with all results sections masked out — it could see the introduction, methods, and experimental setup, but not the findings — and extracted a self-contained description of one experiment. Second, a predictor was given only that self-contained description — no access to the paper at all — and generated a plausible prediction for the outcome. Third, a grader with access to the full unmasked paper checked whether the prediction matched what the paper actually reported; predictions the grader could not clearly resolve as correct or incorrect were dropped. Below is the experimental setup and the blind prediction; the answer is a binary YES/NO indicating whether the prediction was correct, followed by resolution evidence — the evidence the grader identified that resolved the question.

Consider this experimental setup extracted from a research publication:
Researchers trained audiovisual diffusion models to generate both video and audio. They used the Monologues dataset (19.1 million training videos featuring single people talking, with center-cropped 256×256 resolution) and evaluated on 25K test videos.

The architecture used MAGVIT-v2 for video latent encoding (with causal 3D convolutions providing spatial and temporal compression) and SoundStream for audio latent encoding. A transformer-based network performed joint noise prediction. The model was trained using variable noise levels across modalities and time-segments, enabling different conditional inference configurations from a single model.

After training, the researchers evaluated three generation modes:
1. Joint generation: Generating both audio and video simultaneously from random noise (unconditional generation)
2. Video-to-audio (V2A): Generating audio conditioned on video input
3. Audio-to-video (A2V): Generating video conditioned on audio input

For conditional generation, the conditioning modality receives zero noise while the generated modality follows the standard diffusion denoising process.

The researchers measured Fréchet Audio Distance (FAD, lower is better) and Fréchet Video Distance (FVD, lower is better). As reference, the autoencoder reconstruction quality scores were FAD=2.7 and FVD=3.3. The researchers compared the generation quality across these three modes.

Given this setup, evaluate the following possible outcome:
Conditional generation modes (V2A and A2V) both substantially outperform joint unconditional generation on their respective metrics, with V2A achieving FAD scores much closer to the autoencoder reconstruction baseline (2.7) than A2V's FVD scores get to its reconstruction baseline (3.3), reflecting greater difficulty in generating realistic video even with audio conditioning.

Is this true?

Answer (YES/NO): NO